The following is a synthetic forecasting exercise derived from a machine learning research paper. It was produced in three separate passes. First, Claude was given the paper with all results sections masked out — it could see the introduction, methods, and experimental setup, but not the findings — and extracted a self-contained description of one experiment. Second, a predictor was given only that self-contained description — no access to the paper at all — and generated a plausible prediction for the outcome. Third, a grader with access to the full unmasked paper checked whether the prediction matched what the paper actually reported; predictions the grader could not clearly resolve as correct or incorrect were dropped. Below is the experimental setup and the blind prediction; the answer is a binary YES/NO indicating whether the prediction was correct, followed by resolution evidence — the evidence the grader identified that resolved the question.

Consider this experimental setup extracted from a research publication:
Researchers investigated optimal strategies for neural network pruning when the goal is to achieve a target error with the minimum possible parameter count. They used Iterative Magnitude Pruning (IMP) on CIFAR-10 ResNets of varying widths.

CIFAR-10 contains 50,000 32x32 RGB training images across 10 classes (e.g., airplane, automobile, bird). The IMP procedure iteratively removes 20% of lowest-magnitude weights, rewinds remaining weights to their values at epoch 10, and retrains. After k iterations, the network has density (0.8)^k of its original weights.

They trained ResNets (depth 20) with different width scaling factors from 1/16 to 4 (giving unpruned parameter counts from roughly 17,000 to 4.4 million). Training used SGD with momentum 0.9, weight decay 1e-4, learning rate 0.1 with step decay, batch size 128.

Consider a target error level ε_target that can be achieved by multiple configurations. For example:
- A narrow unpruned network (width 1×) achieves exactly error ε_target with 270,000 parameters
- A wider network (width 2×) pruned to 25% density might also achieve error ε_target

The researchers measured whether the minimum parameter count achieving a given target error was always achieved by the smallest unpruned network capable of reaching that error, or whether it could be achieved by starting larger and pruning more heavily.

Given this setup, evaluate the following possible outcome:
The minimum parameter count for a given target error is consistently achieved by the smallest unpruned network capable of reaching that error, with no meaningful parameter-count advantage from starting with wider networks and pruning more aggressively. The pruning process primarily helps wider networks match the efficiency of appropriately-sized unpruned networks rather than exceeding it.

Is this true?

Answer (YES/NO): NO